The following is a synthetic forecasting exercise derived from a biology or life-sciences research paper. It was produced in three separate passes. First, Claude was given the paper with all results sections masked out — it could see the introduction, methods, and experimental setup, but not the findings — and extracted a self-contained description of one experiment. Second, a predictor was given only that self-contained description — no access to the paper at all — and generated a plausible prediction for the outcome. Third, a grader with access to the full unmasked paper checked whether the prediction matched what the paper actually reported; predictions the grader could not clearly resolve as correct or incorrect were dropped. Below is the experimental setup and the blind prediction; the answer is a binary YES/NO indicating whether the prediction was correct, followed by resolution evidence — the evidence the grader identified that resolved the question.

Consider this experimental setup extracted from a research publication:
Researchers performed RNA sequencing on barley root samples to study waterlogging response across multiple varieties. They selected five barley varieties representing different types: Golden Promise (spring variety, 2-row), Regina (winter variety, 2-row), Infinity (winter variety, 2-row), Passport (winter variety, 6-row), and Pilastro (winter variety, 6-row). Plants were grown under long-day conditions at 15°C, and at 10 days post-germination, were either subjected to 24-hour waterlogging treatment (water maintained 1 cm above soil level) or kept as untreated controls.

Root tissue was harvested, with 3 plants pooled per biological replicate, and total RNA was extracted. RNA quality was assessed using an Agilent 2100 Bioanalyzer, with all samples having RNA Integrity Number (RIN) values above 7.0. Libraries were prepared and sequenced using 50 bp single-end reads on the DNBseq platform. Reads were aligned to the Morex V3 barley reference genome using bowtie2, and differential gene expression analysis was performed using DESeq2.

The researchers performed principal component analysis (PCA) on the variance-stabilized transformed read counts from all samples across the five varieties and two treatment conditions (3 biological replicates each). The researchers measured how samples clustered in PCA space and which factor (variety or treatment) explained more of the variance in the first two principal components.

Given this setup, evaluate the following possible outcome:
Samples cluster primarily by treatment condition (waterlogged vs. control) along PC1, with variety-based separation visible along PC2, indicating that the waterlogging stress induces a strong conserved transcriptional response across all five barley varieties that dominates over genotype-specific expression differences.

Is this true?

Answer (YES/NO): YES